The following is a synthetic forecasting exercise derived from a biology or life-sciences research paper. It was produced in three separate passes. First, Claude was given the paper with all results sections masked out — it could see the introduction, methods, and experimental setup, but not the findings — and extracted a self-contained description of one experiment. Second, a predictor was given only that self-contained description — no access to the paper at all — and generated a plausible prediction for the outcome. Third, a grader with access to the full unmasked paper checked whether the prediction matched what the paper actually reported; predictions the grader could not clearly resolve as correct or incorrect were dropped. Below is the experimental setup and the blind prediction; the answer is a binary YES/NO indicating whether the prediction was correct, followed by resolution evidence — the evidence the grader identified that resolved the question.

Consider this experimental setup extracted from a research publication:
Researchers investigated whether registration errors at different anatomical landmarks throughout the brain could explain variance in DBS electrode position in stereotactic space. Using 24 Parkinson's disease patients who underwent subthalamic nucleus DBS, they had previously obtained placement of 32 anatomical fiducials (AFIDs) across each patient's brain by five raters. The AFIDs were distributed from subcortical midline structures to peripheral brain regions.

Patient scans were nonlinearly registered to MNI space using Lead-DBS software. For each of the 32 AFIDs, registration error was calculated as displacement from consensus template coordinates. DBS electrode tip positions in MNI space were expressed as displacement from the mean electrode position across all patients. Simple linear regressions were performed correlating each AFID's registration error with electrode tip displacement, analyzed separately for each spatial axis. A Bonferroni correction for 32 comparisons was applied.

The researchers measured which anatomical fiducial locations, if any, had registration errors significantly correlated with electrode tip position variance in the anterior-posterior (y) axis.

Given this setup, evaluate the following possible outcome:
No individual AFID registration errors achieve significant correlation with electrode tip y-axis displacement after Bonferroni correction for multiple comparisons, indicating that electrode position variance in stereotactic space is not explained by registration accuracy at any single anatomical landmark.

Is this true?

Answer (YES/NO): NO